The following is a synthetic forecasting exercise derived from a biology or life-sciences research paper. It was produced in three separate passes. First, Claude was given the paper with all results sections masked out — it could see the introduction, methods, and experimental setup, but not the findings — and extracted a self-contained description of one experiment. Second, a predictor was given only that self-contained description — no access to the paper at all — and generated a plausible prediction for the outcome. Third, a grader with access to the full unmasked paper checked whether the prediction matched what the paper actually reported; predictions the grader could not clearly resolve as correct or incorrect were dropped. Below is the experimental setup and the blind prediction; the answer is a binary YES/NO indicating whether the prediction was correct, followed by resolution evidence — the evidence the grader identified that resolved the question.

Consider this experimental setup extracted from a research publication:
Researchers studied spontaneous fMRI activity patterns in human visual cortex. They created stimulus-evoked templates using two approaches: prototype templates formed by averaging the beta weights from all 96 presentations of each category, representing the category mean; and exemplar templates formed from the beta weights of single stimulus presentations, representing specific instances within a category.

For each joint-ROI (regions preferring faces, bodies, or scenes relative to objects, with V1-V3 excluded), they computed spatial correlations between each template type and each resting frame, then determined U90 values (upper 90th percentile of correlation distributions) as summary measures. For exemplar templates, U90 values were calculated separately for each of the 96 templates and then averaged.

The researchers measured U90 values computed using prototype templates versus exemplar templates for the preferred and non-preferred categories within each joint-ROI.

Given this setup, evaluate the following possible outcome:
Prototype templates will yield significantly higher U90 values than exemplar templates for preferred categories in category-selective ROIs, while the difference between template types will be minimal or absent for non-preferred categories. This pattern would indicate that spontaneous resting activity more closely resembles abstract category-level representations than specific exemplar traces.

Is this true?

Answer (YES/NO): NO